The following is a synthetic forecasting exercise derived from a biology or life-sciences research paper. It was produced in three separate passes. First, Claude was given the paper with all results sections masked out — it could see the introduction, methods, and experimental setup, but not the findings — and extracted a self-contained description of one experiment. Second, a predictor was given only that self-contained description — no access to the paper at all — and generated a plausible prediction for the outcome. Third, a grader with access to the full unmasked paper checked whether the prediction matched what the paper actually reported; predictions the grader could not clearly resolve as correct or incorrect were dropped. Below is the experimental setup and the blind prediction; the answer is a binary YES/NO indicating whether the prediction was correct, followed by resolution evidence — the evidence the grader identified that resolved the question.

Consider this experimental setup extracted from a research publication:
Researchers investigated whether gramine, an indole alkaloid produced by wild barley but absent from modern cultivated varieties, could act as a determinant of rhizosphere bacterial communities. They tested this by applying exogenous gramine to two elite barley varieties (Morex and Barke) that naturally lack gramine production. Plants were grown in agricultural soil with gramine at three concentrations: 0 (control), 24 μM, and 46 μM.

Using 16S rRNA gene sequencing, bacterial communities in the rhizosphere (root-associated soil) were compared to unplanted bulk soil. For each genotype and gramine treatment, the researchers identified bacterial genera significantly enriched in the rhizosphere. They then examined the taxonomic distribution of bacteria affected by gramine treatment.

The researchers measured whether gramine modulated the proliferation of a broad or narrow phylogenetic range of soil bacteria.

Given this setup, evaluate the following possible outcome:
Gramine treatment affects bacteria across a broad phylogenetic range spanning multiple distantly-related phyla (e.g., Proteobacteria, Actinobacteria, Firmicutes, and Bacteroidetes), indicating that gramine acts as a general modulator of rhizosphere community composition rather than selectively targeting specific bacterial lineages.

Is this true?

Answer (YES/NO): YES